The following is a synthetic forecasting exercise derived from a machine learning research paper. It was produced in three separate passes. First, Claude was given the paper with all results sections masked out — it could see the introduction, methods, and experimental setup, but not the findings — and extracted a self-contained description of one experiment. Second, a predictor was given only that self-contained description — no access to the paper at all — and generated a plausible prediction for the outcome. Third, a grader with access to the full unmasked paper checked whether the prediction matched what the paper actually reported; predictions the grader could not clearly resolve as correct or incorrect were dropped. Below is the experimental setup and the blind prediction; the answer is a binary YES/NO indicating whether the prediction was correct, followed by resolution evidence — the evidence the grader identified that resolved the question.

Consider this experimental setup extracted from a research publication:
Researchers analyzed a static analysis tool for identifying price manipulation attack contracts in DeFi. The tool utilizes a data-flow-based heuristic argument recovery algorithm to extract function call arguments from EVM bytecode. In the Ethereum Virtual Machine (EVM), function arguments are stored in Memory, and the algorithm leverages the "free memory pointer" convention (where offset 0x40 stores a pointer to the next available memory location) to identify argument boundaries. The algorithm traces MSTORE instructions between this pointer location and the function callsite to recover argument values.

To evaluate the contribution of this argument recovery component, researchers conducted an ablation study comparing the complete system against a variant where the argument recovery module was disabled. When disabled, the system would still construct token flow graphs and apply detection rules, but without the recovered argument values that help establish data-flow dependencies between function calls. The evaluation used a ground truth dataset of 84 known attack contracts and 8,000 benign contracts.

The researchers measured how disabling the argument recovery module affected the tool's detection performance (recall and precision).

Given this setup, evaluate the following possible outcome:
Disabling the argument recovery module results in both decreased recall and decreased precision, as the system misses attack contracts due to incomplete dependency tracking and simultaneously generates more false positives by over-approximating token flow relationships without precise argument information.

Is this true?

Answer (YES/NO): NO